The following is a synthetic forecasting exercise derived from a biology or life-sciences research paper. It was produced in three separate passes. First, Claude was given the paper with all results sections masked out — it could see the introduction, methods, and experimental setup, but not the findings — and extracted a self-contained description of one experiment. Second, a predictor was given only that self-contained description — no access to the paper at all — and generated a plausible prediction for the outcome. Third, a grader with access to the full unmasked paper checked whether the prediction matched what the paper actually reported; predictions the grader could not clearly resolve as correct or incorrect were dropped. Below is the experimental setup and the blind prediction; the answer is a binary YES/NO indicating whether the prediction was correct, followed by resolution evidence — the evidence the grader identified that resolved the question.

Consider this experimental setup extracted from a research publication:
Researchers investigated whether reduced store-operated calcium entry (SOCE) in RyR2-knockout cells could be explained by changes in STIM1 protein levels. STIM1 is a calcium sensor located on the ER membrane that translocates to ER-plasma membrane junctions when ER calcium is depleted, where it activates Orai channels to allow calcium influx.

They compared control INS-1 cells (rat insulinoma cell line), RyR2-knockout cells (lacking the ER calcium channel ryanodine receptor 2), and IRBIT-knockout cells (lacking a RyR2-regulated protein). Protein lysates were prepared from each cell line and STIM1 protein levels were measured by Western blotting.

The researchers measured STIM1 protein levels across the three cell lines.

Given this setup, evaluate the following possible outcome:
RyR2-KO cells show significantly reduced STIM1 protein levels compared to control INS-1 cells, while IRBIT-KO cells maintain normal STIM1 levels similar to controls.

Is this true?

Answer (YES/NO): NO